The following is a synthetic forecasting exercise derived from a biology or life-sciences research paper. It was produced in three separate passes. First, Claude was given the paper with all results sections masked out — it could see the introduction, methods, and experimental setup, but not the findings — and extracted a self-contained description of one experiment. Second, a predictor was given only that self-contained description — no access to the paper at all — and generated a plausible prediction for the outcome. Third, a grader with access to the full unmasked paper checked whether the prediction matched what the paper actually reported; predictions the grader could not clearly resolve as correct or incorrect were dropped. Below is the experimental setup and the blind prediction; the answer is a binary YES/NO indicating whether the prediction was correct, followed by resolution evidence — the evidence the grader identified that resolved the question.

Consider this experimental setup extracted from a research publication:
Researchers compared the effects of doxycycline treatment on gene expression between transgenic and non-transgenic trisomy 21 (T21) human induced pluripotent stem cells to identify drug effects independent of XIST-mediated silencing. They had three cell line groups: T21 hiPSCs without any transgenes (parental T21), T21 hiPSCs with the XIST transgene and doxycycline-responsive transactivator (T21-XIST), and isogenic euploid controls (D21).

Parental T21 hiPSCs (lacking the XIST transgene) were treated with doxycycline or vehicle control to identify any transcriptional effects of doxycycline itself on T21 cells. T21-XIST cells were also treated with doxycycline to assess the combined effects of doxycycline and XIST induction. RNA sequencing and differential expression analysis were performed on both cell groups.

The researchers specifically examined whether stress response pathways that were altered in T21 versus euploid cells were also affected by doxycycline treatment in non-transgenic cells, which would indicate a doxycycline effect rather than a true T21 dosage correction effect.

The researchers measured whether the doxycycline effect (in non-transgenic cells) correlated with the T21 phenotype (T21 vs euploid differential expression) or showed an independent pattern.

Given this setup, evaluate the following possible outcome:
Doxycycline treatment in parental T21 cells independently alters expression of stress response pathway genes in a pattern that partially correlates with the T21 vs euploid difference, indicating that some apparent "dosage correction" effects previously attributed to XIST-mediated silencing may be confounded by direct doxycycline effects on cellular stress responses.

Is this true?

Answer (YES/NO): NO